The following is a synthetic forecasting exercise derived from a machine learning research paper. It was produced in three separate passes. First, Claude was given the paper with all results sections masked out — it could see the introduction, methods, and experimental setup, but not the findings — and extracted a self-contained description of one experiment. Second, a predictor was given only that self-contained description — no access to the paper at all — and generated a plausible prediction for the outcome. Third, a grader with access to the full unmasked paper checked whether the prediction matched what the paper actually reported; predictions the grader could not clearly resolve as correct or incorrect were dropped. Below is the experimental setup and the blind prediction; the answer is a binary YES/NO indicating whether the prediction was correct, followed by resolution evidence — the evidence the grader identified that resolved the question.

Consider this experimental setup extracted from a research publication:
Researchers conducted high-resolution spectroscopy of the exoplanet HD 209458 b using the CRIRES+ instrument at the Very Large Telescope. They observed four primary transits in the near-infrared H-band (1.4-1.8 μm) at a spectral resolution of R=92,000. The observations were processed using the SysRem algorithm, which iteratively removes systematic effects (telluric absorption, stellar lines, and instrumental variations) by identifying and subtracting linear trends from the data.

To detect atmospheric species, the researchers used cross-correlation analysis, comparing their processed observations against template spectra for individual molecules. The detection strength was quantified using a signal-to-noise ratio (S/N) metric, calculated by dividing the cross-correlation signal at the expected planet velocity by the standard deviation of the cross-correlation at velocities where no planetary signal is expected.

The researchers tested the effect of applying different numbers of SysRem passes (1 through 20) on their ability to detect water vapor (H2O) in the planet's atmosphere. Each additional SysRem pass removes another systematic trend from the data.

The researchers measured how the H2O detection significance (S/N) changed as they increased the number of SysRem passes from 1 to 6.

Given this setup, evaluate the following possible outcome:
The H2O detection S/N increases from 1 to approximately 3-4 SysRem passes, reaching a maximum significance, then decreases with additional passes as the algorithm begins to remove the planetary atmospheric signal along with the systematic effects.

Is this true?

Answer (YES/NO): NO